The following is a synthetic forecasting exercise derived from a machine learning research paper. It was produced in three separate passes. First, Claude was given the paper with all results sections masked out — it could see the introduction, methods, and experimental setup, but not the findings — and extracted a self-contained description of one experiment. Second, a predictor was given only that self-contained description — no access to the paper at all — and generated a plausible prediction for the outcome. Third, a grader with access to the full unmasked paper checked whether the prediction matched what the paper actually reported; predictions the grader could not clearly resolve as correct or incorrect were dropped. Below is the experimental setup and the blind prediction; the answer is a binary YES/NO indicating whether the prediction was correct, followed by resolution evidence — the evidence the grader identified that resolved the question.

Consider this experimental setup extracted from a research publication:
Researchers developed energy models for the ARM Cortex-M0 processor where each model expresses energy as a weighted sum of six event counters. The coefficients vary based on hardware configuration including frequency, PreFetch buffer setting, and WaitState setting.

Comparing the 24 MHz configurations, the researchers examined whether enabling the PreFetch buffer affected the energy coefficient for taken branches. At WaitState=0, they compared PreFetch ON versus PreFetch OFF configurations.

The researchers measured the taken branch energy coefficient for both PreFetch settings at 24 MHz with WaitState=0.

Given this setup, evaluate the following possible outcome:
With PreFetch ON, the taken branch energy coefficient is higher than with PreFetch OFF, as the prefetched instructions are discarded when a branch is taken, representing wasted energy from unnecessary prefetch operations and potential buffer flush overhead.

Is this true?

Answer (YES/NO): YES